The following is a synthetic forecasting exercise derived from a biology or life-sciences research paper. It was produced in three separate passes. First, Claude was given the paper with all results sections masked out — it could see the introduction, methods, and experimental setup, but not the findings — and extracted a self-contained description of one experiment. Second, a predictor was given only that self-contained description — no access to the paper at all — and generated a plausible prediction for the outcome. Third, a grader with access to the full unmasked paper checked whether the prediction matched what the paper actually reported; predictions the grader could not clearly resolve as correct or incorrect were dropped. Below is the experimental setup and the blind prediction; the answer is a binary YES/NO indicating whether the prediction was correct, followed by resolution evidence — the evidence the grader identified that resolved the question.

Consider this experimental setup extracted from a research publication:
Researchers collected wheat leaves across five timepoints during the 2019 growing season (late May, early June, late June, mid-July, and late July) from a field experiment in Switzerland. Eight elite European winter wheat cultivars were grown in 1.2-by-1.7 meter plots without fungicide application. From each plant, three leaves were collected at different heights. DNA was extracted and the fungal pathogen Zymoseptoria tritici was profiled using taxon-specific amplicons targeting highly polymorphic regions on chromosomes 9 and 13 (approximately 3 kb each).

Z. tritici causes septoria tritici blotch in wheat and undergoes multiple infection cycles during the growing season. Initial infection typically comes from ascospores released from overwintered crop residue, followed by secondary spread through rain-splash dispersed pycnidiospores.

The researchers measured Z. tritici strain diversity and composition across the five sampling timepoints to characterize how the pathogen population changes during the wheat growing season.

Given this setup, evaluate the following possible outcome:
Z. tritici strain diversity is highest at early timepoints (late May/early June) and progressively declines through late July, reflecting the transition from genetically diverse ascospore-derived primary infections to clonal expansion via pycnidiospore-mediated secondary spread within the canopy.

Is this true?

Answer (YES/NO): NO